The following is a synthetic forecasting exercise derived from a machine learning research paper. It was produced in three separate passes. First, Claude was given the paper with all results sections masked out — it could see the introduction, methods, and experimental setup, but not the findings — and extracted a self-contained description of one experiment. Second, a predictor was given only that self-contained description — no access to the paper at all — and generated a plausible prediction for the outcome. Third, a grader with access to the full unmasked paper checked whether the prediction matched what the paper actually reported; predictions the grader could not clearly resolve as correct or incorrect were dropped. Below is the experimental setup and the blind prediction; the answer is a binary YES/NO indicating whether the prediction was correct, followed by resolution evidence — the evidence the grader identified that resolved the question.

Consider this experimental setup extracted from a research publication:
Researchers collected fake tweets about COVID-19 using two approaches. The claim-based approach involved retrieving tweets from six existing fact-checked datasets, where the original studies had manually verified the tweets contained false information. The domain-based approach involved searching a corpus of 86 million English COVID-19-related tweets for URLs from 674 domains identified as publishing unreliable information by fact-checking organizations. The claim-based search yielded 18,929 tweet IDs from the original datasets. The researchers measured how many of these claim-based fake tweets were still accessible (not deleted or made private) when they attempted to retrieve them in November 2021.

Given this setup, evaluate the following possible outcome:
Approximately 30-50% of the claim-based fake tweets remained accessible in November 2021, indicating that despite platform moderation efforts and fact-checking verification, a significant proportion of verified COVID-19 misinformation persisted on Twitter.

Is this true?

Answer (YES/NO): NO